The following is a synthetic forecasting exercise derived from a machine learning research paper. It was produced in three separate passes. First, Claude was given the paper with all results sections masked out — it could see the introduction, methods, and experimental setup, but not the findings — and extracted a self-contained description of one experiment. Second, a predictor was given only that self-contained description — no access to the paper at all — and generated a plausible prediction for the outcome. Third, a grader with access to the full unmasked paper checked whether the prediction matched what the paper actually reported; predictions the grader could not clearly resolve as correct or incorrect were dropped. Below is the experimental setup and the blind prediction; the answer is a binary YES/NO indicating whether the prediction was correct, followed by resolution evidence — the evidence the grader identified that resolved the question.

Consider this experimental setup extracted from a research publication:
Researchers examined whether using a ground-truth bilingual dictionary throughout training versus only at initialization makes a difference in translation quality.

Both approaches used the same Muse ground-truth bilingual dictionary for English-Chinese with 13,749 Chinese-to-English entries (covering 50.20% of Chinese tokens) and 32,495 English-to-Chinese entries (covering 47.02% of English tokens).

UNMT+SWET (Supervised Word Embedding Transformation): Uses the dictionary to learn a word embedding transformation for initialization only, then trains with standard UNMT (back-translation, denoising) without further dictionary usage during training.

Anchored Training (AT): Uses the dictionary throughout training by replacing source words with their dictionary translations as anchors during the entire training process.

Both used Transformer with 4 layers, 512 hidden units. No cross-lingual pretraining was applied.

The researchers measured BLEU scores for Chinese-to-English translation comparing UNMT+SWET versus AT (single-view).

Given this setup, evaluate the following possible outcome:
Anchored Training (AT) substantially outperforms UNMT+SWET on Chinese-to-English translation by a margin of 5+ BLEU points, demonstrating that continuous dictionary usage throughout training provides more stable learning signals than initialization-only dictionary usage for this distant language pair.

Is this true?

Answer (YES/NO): NO